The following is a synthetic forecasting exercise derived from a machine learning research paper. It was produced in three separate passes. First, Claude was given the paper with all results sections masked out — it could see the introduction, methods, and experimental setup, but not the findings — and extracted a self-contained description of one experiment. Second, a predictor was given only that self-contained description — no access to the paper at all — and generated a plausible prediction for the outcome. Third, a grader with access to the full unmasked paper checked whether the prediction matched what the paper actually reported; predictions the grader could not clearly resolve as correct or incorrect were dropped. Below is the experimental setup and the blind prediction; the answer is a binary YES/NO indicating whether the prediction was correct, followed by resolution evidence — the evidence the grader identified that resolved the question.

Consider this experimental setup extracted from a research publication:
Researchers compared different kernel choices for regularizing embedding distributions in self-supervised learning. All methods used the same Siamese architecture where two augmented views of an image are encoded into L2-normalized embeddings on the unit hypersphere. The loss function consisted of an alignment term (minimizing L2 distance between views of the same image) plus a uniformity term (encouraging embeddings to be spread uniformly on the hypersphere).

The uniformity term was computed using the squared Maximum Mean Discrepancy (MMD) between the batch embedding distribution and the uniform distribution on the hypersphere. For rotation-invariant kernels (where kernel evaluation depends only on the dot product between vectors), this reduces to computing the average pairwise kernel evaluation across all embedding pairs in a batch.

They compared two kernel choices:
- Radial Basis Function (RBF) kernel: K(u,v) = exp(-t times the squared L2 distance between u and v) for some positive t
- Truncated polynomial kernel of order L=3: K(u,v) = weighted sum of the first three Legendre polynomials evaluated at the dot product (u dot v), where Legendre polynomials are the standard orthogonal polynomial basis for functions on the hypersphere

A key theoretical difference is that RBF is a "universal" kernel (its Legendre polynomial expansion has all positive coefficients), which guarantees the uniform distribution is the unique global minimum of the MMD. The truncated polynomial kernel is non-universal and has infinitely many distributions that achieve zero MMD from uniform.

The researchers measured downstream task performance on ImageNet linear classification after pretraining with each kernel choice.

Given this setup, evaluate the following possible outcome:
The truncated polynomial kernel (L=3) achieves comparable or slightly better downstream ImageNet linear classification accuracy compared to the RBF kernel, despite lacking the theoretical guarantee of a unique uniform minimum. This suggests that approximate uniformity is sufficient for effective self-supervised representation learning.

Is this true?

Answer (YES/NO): YES